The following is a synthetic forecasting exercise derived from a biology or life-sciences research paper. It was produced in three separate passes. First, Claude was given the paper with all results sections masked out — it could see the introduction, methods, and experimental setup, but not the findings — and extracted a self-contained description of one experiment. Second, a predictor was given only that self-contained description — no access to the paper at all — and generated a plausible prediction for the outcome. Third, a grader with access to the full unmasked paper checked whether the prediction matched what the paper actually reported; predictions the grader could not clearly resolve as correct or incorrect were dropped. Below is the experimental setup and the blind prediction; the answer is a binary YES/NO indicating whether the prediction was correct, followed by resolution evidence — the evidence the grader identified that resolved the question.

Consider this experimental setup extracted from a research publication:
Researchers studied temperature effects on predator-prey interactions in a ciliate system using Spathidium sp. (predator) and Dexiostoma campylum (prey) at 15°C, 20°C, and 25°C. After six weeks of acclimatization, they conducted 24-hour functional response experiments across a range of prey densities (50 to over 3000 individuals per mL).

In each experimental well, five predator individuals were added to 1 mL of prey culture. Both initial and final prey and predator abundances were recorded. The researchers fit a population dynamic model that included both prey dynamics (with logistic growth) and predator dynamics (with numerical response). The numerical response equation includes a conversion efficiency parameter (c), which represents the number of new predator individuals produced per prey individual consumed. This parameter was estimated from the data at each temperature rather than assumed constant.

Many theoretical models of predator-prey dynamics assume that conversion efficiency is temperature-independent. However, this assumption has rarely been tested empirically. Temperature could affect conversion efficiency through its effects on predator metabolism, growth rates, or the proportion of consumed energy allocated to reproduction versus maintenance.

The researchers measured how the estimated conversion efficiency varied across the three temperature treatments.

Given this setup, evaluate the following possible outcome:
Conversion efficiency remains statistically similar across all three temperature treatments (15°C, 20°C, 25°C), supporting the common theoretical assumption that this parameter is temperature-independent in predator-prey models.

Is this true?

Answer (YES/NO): NO